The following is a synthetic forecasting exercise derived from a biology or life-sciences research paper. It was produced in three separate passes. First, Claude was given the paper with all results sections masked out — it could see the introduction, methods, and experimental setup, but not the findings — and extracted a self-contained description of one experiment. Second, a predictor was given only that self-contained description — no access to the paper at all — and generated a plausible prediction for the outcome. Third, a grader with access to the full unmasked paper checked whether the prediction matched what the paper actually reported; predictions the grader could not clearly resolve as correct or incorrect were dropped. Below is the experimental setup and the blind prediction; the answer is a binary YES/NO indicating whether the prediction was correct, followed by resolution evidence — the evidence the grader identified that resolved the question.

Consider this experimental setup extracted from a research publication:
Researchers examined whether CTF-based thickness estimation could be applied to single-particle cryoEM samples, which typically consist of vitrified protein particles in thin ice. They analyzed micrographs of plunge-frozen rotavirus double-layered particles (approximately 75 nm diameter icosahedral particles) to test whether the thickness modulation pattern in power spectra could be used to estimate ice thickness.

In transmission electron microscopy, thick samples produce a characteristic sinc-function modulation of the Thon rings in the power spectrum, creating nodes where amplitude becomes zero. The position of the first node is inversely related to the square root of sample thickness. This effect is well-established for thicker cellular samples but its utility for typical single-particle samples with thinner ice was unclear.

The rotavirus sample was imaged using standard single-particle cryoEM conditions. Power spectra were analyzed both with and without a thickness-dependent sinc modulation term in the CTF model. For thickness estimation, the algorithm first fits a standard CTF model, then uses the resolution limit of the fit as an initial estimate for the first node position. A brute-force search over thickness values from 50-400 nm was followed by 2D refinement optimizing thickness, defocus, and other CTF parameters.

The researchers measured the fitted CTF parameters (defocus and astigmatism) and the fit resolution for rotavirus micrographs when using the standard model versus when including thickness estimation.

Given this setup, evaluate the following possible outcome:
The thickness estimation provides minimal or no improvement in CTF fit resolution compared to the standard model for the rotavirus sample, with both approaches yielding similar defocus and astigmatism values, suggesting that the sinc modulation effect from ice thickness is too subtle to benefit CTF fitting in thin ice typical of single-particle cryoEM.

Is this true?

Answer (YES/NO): NO